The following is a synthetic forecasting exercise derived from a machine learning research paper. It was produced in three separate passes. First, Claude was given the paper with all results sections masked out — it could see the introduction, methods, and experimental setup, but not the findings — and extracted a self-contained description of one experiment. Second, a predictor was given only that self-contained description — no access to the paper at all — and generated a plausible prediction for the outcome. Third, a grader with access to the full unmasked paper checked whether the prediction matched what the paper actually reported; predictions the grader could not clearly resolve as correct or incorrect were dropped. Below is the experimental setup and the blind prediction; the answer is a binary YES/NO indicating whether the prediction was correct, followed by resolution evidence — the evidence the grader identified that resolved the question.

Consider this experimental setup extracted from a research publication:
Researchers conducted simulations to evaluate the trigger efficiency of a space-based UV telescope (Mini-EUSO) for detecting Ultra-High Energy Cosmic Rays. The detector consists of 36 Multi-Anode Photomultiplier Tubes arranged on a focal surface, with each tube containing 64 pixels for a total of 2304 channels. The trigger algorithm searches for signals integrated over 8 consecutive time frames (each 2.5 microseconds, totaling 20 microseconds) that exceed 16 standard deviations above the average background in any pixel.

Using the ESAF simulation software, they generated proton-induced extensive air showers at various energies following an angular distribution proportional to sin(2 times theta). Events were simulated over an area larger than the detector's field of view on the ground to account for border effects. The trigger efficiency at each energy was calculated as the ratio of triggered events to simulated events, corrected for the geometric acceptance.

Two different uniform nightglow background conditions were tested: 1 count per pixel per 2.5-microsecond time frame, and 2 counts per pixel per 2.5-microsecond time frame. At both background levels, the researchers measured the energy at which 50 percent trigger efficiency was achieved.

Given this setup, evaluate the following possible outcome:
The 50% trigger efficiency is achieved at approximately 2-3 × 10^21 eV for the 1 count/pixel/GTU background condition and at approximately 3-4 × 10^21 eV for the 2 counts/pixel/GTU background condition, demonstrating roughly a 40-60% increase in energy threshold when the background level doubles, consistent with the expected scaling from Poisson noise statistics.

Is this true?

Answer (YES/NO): NO